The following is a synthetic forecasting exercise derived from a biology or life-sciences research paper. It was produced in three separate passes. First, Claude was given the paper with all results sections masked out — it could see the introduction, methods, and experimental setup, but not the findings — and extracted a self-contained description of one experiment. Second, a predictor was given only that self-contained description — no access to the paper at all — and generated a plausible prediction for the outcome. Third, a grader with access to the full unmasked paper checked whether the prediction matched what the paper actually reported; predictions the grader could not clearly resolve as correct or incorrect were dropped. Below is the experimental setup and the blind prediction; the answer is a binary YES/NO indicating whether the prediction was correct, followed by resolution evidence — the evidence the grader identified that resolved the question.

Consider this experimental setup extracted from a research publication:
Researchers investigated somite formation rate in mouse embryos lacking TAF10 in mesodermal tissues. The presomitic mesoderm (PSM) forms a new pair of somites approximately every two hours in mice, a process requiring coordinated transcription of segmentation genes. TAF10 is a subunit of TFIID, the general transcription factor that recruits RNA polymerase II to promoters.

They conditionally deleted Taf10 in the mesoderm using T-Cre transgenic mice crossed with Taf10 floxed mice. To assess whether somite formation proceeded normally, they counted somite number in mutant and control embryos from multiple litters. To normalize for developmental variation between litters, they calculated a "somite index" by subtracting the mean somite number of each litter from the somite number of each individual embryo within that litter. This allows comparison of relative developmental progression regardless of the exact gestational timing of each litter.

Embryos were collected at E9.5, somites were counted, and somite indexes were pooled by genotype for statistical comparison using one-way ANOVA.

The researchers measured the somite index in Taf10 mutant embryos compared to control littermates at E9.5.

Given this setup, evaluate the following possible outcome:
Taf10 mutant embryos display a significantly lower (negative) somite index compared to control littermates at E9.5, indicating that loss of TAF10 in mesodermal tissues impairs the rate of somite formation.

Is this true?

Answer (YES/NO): NO